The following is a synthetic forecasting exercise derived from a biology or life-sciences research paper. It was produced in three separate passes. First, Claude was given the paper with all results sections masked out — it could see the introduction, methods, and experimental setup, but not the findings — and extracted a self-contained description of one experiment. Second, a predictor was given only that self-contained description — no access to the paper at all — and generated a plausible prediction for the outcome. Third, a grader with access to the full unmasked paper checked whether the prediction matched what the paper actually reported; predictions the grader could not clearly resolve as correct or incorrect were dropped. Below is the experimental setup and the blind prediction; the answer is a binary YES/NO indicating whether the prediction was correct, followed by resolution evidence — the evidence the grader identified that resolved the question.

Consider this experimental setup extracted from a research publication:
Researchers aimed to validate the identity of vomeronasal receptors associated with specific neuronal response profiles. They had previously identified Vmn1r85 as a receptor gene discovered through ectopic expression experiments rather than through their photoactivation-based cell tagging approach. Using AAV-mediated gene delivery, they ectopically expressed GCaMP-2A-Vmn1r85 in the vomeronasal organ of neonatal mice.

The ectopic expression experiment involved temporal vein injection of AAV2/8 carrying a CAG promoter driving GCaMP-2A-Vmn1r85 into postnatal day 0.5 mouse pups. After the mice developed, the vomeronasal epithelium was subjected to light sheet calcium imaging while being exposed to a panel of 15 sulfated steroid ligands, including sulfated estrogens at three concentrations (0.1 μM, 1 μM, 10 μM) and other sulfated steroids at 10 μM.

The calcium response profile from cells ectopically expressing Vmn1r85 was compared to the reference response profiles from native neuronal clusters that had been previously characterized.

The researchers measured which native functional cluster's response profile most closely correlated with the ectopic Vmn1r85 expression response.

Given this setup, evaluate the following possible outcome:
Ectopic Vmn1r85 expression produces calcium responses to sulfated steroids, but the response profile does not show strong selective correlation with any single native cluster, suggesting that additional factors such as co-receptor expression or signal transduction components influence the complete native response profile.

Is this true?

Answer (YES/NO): NO